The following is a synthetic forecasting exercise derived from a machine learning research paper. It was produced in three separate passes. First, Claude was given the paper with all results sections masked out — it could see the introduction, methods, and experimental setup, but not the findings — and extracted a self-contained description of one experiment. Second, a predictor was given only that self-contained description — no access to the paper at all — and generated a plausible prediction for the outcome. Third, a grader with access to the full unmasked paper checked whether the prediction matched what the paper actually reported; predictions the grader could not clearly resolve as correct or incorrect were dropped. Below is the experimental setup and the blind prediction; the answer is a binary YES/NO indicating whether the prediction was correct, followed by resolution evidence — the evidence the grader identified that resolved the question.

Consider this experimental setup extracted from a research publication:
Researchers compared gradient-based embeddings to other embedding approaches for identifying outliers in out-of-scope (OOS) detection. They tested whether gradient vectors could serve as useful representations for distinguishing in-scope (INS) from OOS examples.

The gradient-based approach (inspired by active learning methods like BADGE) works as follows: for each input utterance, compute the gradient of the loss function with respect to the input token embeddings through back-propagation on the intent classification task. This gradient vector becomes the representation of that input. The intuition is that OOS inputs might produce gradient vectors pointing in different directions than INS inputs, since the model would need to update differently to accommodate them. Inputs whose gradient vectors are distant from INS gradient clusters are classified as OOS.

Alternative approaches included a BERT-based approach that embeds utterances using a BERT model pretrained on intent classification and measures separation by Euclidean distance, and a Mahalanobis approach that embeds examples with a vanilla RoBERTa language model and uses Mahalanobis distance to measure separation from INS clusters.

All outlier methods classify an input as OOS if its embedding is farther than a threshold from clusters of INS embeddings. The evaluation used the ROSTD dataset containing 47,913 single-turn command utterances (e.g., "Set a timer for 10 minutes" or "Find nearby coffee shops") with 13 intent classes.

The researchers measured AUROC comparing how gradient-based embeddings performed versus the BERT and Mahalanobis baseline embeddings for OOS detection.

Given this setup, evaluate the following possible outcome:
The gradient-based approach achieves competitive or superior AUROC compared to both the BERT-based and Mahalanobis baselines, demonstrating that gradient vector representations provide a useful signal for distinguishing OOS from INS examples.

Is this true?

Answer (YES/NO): YES